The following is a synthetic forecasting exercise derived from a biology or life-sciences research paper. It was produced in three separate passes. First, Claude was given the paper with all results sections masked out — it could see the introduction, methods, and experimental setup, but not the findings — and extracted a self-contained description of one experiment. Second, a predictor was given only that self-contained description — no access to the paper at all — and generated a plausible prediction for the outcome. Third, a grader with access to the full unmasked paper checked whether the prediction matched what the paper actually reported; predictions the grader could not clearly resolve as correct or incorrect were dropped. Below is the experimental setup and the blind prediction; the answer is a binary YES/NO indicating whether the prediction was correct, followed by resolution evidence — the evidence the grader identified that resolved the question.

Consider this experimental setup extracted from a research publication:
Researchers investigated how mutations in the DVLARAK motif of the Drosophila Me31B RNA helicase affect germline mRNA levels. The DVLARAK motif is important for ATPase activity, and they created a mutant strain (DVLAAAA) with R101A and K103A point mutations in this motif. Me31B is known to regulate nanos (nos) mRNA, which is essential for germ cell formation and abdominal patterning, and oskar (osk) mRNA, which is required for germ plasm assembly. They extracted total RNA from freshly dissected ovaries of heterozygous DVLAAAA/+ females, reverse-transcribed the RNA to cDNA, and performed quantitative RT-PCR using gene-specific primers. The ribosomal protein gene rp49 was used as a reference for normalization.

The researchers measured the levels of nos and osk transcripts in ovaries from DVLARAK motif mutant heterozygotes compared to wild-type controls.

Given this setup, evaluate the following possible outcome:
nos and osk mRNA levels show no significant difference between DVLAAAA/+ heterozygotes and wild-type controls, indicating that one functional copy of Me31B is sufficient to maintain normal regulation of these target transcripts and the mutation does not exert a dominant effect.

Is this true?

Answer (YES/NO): NO